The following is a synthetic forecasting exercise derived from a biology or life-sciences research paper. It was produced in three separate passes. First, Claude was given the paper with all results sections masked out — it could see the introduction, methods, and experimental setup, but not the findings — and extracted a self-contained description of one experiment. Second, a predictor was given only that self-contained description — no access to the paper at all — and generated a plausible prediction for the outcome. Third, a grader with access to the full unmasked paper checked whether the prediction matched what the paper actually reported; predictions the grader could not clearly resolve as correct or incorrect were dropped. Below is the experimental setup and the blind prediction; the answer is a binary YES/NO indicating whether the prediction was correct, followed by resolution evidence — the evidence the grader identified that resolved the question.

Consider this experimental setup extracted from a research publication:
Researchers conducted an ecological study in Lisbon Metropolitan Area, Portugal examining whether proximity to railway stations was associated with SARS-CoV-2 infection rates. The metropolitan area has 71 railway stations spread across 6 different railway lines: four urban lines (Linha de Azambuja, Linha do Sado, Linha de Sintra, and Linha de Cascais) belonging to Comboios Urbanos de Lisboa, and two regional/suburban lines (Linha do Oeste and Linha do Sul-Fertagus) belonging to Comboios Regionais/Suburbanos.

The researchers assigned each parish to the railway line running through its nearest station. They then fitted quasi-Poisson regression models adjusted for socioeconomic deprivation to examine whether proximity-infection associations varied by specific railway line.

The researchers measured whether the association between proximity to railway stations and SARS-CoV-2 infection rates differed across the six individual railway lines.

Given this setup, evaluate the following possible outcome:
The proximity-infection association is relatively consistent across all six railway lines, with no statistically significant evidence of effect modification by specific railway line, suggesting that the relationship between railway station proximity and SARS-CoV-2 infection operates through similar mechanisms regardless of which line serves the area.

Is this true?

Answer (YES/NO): NO